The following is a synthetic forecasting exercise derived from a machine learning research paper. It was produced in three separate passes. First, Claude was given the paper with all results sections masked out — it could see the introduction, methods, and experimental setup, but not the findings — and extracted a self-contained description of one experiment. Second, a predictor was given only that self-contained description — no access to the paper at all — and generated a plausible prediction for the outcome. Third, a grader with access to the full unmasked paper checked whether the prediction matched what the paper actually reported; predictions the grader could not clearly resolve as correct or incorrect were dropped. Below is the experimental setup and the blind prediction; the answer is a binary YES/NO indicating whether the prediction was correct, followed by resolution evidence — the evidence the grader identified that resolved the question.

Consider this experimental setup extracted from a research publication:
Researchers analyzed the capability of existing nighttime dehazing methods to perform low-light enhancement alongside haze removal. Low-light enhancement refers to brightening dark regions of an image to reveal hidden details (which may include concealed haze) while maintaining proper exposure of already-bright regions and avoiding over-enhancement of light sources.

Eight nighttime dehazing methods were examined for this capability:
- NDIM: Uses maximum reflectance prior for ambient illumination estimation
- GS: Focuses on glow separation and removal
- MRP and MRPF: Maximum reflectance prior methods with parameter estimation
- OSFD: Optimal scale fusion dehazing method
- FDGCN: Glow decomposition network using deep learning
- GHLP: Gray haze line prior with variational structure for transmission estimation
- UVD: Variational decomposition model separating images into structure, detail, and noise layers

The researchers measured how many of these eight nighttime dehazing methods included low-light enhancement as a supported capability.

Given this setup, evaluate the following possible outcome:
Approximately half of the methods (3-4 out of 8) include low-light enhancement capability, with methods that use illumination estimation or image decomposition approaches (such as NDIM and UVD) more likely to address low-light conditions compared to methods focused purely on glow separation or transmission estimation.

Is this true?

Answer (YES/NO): NO